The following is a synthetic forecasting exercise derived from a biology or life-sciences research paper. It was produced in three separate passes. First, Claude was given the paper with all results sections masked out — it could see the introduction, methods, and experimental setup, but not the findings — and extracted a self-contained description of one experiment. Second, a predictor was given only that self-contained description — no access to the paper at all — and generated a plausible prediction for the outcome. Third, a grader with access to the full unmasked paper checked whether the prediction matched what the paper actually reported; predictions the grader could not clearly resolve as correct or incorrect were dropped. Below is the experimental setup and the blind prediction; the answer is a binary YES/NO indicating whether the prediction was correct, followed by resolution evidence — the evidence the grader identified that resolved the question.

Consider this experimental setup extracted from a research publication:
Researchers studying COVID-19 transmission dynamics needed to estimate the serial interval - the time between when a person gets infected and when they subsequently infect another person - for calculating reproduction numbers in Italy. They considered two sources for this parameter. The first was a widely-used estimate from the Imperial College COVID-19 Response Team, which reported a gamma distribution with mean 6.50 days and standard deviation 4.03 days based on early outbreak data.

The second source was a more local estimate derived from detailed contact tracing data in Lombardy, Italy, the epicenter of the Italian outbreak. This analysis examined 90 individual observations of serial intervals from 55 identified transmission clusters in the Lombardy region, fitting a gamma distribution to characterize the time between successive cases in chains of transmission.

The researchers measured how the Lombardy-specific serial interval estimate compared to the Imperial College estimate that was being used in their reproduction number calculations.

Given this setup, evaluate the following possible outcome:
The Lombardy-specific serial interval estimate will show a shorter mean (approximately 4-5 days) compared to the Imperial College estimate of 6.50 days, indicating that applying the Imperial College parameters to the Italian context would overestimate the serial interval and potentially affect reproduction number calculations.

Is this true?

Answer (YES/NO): NO